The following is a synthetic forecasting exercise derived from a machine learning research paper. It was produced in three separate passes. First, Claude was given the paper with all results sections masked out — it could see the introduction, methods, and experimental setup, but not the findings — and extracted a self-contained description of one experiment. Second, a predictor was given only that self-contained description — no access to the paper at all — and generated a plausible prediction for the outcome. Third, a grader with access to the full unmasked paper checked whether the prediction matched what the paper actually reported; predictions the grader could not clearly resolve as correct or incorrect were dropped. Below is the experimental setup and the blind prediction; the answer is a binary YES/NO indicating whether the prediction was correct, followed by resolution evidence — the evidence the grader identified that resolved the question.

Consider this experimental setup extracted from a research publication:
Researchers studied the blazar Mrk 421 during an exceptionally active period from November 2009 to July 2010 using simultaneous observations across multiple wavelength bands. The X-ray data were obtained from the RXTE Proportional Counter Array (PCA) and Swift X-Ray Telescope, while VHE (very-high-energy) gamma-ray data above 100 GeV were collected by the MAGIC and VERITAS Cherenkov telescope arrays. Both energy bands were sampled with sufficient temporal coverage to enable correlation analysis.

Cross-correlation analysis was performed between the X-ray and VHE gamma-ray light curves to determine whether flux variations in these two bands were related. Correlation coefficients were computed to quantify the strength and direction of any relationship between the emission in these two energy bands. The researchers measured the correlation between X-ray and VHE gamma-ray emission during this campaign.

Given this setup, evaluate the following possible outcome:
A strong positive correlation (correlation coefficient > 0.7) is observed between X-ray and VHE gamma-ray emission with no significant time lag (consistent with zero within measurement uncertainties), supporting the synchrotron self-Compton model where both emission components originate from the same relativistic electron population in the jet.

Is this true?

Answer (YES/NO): YES